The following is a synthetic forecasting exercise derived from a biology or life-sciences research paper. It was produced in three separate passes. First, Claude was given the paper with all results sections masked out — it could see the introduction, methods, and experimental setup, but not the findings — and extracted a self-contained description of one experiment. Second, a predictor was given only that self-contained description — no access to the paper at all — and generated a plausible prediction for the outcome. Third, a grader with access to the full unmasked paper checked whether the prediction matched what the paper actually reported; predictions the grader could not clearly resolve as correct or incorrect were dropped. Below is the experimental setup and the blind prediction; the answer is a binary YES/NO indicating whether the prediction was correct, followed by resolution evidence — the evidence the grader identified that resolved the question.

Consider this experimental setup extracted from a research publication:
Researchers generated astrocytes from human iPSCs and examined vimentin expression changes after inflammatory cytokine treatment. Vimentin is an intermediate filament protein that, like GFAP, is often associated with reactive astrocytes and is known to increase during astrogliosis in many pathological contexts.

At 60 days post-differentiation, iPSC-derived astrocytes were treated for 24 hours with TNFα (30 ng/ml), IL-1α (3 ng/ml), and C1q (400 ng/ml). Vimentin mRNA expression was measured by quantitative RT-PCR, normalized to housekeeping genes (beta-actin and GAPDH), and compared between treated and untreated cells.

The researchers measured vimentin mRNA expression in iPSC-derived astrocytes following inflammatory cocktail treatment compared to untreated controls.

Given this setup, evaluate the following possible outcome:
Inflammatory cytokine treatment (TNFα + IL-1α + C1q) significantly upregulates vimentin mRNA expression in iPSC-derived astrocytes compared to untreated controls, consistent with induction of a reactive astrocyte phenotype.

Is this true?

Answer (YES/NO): NO